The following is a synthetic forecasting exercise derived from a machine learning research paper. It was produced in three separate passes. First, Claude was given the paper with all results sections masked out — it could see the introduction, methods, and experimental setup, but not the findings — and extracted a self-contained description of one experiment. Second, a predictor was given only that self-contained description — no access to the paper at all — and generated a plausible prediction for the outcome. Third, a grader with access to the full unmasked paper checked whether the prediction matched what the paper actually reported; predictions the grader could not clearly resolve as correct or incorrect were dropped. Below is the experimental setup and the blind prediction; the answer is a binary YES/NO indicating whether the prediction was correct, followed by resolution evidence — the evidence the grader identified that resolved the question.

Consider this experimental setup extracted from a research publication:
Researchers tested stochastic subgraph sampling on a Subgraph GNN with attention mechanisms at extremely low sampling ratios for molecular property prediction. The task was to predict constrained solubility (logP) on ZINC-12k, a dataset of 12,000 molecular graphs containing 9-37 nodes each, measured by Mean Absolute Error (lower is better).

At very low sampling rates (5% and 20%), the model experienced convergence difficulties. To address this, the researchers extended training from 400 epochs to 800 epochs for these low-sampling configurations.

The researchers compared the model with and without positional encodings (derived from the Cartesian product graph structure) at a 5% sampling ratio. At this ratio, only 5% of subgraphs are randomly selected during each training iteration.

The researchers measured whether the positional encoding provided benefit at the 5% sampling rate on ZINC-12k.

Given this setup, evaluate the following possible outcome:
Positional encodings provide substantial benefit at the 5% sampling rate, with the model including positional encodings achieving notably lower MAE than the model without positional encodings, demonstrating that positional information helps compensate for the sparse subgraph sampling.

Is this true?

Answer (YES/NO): YES